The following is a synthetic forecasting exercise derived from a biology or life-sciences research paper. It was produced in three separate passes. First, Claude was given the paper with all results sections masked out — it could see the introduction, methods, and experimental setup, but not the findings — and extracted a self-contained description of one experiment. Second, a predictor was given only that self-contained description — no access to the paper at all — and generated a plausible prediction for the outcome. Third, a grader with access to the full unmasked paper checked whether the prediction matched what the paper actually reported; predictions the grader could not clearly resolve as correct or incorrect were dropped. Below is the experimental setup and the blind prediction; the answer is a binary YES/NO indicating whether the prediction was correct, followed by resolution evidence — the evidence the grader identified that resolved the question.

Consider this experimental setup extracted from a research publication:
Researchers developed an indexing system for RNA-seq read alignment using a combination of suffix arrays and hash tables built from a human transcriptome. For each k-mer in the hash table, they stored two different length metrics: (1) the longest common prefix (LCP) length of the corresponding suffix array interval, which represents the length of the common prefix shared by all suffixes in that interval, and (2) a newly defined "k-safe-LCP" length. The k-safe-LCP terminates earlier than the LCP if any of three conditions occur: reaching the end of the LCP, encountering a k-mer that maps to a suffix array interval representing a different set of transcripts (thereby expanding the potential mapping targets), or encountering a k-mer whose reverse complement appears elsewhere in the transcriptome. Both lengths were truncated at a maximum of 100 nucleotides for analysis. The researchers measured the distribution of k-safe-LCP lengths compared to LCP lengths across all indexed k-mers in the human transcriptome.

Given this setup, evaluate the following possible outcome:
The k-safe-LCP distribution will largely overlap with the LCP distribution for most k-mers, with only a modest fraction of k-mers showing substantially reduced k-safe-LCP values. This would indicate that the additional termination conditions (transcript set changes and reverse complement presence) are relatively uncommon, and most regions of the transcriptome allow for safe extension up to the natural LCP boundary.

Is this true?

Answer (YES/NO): YES